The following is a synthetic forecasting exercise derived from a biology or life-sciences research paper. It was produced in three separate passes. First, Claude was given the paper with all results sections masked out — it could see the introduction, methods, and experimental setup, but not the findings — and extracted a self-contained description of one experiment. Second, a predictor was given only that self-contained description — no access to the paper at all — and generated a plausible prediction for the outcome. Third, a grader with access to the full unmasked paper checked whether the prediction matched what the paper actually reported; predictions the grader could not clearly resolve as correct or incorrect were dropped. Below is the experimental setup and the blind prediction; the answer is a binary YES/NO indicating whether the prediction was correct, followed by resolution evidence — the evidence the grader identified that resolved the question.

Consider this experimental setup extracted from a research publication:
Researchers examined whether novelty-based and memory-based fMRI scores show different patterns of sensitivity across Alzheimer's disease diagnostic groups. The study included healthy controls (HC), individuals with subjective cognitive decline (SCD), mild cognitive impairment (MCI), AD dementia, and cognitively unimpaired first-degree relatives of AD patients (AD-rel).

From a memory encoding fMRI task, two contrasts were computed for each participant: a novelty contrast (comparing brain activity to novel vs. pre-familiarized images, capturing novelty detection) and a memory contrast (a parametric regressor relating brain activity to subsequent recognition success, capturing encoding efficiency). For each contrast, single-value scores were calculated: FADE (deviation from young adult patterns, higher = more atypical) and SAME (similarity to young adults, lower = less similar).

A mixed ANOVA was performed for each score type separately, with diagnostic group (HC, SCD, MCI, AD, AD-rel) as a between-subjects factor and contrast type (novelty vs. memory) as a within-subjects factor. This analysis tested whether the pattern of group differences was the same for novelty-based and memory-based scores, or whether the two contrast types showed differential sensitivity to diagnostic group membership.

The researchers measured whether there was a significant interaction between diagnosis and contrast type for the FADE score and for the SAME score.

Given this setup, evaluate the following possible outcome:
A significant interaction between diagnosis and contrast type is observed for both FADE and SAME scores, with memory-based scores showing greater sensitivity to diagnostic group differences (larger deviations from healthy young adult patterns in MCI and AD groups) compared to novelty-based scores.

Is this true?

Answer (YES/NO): NO